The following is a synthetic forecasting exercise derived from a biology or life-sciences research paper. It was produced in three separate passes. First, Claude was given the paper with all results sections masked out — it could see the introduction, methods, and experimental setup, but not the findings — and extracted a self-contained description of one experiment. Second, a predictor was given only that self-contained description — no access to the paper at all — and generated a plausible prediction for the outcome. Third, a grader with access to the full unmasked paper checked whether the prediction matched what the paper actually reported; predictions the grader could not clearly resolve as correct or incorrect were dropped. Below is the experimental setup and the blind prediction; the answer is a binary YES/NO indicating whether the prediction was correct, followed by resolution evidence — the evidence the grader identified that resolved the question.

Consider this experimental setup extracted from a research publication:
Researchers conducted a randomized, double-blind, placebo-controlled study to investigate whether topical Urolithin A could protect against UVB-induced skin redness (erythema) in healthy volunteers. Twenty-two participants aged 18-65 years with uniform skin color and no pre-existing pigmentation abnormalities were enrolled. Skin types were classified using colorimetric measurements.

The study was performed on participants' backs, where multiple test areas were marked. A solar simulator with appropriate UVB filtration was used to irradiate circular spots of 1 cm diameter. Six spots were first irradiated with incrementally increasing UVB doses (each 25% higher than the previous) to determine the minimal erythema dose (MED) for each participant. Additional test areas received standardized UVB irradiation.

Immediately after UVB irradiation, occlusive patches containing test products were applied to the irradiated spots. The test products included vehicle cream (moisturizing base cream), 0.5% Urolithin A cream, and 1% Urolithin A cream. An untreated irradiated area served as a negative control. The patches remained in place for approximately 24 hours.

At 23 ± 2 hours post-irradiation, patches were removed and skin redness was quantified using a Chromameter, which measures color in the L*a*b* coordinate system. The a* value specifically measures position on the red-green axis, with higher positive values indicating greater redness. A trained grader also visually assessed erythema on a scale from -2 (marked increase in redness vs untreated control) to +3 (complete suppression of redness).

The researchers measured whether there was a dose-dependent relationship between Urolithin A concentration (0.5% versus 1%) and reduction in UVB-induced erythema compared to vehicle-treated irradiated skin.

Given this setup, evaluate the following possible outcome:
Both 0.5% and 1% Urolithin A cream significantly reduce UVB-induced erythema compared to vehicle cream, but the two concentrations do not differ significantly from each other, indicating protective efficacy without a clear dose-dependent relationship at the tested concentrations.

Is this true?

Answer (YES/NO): NO